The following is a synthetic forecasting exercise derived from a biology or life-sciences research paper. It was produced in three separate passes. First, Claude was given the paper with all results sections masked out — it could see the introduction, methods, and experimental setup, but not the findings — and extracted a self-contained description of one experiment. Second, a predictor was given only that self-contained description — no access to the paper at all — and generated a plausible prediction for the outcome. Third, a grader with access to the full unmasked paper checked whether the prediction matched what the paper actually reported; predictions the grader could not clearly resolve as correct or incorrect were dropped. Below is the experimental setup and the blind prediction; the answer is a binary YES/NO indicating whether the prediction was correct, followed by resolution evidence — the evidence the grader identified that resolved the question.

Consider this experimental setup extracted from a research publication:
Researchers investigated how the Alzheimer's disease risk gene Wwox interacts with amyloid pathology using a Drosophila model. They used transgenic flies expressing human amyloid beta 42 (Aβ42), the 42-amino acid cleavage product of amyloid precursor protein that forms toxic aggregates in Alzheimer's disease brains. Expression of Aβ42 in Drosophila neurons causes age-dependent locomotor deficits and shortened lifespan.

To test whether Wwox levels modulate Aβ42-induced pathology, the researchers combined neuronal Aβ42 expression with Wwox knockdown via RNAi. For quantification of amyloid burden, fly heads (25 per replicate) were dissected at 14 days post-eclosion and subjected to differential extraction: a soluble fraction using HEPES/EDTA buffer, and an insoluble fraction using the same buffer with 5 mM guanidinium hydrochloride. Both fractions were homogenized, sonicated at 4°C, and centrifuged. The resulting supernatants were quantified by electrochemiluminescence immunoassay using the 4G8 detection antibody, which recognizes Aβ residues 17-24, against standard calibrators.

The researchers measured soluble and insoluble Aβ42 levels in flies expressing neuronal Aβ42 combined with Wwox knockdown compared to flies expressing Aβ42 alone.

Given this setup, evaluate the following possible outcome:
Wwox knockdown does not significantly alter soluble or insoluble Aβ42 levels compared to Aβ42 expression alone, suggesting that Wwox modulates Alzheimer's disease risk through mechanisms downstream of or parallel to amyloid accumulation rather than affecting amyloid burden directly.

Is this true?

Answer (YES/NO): NO